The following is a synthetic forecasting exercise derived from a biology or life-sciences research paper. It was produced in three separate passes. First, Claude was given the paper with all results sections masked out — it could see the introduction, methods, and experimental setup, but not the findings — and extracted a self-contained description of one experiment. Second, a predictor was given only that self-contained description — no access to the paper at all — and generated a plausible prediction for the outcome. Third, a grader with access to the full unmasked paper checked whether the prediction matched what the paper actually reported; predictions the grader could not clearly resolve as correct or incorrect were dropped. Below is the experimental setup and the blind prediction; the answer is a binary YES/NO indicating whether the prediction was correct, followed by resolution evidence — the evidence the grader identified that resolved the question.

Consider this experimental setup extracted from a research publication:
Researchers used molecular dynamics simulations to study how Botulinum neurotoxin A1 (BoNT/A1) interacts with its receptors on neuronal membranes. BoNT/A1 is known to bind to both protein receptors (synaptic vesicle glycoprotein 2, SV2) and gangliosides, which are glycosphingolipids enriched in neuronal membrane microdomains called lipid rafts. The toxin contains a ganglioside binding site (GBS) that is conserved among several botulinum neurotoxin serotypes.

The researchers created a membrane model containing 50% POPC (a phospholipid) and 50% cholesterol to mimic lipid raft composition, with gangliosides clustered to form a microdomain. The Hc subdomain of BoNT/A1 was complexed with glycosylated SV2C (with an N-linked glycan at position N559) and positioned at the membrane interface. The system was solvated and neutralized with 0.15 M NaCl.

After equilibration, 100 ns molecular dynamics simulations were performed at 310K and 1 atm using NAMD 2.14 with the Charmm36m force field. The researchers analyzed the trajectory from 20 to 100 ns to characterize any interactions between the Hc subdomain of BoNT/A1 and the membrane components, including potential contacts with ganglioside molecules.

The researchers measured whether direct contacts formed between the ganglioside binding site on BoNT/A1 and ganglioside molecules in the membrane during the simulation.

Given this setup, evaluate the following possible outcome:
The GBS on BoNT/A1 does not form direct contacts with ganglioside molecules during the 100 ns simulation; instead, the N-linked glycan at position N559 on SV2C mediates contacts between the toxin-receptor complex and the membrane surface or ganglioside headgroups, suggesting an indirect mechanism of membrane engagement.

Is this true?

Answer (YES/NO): NO